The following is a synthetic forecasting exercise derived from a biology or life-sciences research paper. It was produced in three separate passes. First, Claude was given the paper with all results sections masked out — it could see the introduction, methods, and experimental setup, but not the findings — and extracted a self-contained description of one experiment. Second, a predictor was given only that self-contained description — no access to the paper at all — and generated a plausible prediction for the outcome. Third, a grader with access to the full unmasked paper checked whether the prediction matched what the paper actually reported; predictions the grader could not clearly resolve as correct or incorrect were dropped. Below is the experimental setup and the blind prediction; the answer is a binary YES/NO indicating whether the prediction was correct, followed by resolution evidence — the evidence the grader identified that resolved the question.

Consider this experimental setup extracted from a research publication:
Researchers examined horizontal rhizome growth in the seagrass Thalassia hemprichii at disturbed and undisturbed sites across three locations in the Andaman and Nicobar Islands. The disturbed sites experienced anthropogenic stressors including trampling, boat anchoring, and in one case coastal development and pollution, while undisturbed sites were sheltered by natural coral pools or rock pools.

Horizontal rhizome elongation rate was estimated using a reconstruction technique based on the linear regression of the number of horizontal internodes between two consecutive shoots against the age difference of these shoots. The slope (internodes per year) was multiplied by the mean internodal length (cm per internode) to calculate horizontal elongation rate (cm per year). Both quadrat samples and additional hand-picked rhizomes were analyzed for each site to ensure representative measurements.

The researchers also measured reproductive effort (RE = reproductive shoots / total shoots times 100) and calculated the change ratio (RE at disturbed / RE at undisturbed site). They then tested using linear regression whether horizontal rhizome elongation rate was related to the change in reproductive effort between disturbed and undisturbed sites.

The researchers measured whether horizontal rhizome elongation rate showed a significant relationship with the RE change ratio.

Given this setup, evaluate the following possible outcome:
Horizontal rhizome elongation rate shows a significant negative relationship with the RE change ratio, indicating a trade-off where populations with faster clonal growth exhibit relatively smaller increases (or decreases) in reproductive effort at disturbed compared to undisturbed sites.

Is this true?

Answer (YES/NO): YES